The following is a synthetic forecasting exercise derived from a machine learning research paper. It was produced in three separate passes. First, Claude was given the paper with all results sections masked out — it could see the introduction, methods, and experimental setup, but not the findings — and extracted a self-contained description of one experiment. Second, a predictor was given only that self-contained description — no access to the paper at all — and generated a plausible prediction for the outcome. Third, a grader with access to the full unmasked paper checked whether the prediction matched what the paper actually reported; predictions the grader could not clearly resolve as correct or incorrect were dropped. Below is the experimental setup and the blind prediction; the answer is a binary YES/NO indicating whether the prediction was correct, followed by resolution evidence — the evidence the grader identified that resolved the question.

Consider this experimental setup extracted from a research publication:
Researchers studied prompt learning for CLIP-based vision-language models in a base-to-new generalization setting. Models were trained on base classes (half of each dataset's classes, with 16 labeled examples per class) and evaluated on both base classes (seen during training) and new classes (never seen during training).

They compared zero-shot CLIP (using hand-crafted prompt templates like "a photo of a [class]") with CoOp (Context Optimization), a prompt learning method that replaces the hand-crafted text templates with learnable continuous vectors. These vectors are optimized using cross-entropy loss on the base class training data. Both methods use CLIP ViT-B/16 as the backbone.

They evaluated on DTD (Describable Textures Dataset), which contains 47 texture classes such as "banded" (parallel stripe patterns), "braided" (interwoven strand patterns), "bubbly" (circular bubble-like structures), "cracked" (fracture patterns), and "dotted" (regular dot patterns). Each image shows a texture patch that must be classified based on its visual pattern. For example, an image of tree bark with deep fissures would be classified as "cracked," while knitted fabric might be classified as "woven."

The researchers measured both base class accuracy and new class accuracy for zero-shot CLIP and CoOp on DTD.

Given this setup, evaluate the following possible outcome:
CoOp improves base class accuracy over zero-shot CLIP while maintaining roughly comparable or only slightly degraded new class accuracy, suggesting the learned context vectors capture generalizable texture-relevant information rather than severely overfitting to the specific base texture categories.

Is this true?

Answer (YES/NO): NO